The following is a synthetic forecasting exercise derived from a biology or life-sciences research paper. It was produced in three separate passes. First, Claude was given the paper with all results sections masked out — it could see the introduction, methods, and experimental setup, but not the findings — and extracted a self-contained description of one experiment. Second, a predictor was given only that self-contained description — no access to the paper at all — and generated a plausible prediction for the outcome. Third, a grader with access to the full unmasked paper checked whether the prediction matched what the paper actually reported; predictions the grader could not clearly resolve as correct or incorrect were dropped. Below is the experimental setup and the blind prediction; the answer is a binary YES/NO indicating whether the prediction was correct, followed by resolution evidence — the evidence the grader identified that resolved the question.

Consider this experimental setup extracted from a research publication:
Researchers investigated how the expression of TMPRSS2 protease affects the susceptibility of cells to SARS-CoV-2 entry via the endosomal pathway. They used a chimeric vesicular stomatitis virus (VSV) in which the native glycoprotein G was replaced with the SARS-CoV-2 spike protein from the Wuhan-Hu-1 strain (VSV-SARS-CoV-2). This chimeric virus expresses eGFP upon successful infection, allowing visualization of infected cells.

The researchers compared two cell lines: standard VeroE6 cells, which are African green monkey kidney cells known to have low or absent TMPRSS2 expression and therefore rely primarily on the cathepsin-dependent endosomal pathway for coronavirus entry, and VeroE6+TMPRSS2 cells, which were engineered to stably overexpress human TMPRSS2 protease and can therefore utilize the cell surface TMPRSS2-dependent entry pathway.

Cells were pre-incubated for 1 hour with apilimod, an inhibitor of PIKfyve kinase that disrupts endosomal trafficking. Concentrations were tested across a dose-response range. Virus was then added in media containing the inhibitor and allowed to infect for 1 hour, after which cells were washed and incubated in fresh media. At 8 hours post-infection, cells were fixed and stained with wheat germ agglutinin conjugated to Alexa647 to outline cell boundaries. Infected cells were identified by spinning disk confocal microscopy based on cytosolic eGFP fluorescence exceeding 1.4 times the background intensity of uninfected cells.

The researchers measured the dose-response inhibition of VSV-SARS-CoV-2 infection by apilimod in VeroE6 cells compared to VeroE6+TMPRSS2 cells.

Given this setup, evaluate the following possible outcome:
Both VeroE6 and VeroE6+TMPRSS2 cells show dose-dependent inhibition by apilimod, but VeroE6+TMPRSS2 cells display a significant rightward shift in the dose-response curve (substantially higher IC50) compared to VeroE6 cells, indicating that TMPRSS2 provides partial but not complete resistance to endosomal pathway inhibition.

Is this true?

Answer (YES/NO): NO